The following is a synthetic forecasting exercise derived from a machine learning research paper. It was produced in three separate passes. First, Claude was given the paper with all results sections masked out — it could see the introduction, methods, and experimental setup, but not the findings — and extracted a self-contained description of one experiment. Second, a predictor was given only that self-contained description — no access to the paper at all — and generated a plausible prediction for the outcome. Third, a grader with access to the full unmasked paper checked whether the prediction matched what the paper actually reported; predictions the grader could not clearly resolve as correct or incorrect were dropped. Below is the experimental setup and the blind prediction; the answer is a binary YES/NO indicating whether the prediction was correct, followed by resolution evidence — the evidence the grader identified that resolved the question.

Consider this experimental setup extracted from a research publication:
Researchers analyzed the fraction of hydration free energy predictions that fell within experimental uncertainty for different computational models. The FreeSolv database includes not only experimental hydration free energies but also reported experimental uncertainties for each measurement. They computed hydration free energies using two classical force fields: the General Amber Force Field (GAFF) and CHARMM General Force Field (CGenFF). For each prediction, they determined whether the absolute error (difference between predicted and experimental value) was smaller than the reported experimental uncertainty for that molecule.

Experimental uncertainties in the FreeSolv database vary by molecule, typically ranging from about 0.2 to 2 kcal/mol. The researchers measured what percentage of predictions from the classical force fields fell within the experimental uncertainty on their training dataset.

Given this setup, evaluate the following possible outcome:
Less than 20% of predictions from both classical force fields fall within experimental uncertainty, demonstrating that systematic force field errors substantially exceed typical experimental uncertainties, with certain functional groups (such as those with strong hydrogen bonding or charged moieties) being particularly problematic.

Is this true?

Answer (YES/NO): NO